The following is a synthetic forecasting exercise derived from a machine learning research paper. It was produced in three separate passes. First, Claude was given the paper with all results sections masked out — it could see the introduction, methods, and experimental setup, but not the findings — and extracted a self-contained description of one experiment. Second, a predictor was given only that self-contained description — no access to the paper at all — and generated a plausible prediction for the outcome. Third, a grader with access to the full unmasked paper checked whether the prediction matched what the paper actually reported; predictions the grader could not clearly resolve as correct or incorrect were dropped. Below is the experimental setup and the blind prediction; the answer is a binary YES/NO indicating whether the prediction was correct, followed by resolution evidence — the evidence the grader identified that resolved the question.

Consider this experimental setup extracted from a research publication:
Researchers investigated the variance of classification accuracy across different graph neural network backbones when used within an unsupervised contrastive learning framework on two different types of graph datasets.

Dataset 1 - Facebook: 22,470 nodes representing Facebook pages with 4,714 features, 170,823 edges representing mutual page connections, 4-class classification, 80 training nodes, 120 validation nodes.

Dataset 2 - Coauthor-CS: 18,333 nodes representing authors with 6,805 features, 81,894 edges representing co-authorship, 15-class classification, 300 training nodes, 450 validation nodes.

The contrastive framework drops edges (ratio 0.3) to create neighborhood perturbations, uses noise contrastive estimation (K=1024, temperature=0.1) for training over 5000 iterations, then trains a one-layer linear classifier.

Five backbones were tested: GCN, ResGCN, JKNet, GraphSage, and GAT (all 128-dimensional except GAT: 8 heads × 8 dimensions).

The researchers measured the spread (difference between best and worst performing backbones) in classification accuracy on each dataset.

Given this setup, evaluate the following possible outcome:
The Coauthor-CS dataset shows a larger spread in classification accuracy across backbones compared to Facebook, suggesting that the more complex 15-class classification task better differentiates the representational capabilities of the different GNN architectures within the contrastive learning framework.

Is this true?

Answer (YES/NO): NO